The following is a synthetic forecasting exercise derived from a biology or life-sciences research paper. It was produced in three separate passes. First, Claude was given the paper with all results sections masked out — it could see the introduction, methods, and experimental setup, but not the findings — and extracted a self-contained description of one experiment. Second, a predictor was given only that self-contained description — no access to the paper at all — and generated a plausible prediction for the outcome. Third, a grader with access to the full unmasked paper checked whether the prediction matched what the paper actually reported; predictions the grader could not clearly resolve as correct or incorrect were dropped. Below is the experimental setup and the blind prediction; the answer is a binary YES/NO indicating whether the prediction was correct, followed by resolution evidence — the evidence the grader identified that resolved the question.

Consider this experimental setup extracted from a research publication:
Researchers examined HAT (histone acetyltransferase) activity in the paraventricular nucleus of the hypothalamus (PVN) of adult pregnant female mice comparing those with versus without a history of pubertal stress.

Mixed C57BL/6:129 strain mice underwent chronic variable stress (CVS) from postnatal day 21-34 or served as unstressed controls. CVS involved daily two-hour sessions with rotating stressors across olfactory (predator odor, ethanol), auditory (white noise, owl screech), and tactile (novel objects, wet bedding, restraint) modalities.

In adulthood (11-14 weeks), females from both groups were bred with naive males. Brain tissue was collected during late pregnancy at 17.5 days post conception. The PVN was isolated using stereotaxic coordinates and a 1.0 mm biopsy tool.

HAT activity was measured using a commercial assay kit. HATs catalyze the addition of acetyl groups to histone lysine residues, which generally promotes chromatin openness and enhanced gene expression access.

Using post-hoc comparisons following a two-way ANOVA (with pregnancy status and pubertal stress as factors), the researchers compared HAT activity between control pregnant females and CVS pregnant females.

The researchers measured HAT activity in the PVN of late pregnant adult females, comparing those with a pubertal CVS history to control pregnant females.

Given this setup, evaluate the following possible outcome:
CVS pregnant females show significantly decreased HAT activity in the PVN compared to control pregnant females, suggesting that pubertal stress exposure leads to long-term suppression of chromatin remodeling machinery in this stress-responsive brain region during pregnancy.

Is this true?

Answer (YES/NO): NO